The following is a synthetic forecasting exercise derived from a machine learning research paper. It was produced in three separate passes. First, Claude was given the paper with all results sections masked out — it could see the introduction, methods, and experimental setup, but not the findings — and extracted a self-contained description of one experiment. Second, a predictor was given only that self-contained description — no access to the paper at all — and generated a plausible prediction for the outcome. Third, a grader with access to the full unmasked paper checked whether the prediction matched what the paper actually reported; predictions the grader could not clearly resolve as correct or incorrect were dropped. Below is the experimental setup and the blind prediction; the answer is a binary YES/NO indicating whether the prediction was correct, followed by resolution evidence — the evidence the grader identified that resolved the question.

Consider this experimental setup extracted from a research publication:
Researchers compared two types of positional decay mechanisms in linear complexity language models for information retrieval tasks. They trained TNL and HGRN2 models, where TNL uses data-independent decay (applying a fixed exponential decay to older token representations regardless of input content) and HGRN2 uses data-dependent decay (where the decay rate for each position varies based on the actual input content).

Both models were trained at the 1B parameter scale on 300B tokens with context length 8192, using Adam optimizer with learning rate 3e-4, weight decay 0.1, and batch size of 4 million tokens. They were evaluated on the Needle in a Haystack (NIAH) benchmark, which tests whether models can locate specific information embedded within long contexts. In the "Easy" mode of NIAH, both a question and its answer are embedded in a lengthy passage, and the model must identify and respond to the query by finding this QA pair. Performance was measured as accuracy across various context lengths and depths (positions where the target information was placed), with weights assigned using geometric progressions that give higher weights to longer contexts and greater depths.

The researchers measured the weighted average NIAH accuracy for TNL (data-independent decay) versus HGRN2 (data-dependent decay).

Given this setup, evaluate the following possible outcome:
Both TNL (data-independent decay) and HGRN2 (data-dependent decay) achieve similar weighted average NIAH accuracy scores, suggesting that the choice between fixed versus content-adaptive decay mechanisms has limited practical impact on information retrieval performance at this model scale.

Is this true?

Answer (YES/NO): NO